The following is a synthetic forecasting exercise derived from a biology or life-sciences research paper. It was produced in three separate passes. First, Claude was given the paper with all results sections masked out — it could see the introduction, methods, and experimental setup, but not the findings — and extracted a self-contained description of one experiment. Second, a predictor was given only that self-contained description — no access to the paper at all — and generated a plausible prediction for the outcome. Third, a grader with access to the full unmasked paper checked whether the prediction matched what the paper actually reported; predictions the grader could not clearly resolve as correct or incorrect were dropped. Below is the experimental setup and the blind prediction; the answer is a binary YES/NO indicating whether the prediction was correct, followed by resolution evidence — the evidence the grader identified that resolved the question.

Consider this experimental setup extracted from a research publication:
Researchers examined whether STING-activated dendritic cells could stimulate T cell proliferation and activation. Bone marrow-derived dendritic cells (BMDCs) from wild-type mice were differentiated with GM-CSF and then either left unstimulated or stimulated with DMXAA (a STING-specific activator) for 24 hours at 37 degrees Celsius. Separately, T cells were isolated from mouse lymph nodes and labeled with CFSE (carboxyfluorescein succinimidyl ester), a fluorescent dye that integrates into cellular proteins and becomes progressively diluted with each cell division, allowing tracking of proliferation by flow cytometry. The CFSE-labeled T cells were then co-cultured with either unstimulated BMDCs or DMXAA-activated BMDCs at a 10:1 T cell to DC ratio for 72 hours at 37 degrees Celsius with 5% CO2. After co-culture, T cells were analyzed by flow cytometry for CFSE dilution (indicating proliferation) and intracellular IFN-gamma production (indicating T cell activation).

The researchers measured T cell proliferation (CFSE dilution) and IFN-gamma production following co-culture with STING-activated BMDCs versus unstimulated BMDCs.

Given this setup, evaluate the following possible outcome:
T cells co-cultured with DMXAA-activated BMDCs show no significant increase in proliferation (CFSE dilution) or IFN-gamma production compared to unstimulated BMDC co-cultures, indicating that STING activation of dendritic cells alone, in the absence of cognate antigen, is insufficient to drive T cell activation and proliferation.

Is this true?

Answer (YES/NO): NO